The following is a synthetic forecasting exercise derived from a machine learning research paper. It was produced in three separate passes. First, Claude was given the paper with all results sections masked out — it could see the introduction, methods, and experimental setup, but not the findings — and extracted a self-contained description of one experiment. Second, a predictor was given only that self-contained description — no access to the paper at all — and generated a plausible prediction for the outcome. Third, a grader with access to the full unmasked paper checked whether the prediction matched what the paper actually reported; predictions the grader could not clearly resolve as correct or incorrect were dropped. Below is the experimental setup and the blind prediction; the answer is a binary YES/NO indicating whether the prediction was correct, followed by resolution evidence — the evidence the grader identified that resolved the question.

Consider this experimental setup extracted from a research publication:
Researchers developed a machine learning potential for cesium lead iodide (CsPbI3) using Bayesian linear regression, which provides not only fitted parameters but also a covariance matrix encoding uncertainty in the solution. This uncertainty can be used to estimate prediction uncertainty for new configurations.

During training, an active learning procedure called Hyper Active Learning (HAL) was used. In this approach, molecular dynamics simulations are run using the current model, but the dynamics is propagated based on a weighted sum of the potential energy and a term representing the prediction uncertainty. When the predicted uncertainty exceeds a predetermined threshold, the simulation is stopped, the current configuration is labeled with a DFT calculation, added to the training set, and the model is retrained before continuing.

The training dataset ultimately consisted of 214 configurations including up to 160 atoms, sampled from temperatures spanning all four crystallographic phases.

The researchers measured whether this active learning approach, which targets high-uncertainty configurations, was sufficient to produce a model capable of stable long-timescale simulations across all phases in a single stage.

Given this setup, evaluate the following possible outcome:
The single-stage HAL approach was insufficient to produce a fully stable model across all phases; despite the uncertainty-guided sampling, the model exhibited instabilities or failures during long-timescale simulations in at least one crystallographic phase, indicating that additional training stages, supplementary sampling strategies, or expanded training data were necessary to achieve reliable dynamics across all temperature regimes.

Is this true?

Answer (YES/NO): NO